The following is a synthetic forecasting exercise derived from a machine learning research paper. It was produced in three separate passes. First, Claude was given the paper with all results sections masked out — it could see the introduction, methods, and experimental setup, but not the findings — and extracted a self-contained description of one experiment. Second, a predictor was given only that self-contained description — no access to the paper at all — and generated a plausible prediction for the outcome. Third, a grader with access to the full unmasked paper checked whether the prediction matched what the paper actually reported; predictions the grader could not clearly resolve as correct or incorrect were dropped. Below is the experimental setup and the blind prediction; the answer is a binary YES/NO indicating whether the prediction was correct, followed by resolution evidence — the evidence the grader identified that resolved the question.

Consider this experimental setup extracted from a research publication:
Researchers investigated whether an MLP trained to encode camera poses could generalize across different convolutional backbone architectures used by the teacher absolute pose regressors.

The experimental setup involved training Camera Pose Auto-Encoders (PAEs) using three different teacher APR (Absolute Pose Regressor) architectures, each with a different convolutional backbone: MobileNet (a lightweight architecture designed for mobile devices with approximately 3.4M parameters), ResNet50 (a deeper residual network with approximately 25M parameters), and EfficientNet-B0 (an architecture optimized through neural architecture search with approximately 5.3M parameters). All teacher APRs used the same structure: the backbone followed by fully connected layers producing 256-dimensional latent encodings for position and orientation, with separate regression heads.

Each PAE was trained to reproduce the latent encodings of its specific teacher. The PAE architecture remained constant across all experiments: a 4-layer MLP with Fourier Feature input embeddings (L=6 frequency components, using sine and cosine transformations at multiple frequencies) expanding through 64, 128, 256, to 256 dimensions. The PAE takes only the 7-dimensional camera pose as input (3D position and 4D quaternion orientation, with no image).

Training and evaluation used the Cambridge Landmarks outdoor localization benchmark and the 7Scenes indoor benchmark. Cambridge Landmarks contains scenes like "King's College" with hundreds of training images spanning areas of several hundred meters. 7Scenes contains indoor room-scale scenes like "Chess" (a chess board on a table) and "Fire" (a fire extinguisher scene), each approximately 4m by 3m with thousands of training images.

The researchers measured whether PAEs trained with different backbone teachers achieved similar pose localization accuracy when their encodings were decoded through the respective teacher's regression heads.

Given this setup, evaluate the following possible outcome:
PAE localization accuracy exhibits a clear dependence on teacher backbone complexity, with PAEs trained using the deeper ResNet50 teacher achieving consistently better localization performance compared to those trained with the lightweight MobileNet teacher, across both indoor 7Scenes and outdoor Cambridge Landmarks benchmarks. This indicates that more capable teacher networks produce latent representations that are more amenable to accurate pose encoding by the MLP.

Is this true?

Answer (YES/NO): NO